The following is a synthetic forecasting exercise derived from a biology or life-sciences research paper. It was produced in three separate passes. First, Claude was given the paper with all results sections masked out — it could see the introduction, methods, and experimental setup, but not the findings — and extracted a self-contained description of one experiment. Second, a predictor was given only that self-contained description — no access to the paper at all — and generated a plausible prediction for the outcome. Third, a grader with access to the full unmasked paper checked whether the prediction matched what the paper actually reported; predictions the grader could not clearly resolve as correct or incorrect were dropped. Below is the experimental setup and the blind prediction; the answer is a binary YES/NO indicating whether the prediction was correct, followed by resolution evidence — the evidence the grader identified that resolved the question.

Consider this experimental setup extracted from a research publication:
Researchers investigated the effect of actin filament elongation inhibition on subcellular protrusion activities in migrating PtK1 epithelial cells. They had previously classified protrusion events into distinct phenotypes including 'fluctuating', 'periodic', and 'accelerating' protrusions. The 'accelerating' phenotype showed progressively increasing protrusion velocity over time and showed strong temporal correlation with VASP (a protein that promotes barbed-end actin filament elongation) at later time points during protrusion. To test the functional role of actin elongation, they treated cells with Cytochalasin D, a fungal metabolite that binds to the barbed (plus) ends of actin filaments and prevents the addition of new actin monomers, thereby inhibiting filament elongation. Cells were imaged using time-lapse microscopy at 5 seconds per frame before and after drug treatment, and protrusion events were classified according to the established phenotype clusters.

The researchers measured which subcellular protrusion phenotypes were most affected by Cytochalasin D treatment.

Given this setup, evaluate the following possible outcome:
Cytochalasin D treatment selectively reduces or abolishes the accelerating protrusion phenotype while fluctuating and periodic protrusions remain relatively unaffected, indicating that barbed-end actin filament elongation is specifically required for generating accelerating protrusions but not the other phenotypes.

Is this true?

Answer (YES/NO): NO